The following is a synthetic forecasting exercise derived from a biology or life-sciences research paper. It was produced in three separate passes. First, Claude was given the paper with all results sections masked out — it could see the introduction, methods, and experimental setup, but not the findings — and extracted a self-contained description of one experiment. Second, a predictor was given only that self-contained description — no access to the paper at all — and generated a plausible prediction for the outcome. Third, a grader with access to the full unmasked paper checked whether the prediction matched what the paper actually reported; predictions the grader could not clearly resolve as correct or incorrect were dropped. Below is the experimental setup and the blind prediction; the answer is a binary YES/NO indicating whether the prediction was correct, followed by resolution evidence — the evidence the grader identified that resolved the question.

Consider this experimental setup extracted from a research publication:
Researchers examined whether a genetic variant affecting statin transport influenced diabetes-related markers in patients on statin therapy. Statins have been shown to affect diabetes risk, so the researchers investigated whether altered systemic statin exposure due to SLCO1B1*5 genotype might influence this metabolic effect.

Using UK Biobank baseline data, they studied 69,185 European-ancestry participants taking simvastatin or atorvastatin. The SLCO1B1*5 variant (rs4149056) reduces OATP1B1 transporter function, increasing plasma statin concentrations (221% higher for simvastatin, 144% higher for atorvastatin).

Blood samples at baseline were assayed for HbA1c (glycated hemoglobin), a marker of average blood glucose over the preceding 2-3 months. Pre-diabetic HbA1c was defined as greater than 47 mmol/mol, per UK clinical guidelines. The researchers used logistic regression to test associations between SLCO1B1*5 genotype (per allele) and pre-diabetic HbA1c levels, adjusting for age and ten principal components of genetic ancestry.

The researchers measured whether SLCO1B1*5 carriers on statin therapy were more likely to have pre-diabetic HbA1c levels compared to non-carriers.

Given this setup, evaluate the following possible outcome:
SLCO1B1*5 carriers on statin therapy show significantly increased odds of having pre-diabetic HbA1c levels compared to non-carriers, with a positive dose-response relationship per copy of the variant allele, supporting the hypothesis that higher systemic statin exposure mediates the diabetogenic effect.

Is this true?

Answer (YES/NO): NO